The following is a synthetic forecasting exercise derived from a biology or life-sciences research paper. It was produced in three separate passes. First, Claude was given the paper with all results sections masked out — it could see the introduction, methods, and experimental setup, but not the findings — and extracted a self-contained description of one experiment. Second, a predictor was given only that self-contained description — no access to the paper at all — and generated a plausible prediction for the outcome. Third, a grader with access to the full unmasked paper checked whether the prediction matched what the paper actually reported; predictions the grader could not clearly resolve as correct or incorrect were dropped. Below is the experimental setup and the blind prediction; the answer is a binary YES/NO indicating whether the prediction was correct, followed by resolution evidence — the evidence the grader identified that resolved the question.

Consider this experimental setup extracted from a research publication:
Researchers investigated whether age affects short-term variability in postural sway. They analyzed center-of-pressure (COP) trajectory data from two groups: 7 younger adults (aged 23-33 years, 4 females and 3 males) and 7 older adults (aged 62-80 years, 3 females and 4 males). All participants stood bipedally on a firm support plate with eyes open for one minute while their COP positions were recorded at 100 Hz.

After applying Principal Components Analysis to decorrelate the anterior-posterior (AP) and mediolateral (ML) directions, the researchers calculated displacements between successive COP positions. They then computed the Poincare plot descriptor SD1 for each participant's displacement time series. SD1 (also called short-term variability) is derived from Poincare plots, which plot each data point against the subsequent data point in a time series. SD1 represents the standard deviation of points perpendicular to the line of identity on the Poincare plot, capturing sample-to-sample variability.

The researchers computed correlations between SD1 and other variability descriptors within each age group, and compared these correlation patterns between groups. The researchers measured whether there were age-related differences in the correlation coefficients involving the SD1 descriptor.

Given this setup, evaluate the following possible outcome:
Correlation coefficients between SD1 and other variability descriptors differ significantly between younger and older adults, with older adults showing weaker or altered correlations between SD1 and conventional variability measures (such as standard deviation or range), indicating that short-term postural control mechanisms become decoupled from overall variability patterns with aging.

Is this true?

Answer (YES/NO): NO